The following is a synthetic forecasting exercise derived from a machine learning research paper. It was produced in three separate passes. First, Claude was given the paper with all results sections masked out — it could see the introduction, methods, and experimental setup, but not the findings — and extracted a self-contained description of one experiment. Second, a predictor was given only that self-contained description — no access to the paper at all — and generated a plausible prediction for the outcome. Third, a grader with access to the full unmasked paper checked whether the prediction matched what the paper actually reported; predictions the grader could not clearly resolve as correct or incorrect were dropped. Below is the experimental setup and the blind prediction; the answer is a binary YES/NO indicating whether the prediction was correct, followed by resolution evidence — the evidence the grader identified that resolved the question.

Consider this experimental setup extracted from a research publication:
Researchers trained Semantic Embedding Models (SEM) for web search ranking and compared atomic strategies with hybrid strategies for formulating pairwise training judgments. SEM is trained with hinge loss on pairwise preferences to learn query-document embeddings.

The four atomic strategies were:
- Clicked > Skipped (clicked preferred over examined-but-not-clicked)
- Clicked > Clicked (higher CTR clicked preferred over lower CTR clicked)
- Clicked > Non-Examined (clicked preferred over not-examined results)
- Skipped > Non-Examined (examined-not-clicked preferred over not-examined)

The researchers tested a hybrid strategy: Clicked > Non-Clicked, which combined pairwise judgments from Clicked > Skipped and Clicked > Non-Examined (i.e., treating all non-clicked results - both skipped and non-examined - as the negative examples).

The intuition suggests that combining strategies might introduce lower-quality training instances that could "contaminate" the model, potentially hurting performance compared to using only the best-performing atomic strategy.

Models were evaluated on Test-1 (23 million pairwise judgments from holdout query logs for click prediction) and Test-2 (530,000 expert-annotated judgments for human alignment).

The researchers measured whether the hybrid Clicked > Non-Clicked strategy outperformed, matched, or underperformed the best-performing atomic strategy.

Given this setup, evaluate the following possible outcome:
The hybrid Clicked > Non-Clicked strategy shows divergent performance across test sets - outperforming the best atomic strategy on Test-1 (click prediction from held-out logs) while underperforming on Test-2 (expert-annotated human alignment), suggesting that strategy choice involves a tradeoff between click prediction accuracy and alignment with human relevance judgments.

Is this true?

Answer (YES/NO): NO